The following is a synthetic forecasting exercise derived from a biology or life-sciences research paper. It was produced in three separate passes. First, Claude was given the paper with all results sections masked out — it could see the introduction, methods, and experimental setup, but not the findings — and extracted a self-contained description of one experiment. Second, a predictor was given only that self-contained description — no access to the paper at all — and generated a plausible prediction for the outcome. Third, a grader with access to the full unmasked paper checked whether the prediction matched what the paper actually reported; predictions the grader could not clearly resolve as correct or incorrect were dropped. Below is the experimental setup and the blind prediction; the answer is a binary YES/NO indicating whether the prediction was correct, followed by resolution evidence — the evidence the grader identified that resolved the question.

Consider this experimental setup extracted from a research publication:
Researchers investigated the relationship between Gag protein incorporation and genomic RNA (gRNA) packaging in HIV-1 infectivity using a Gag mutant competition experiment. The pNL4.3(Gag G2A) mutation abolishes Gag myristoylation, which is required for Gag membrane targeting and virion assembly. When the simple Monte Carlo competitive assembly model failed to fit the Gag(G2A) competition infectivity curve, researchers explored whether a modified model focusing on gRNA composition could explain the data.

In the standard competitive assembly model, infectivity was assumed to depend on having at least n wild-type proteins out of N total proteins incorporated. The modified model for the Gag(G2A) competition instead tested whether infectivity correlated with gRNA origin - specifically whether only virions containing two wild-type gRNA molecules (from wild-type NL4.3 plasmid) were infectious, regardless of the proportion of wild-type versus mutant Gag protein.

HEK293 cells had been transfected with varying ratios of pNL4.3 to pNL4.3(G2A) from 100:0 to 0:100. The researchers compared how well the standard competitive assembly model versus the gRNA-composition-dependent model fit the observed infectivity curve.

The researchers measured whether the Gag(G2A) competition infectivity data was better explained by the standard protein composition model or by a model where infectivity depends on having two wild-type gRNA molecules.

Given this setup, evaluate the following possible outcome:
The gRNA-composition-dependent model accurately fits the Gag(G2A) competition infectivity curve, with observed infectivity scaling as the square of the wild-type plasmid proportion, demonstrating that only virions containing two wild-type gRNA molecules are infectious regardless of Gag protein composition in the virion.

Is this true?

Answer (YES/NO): YES